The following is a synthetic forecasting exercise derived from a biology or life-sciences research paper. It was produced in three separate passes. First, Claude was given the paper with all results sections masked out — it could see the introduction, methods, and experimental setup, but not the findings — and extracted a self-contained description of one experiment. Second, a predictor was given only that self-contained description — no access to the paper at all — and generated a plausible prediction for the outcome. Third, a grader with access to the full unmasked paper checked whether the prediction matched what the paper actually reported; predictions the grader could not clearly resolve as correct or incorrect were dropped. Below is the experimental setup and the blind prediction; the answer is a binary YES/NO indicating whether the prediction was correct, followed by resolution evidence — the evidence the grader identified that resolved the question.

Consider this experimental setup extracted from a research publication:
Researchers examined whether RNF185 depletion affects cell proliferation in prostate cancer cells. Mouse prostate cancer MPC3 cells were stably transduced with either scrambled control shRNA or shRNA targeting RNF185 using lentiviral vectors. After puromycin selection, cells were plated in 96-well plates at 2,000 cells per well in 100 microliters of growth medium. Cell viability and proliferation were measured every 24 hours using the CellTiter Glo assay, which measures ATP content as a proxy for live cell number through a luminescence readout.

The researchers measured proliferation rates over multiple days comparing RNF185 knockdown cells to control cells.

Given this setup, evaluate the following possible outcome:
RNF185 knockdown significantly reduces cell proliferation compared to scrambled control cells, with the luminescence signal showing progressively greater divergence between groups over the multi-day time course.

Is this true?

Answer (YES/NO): NO